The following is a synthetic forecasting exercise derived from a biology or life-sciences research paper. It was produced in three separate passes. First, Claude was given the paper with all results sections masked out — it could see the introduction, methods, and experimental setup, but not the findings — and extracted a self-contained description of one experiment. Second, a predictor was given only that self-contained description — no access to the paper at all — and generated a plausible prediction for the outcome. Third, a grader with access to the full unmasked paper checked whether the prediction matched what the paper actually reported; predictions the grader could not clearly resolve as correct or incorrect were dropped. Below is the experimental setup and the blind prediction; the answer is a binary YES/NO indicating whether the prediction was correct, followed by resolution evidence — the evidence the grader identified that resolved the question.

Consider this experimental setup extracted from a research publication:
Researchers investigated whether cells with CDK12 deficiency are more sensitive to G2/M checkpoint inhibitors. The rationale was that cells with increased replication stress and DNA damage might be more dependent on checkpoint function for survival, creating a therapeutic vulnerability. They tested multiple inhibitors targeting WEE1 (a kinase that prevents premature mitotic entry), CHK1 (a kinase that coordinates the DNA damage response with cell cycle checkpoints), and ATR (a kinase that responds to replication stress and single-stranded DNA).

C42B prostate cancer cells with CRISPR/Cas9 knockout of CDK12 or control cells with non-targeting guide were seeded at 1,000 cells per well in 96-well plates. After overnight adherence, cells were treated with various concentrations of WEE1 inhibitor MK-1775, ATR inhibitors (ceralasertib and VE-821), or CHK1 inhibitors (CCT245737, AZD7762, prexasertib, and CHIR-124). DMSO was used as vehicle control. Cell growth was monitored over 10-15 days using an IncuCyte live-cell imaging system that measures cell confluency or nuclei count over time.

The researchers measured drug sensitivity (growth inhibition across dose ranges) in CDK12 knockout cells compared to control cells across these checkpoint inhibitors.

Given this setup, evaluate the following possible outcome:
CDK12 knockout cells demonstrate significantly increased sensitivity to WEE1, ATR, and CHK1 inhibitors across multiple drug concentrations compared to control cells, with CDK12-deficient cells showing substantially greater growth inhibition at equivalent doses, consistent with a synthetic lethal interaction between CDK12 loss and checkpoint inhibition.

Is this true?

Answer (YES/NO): YES